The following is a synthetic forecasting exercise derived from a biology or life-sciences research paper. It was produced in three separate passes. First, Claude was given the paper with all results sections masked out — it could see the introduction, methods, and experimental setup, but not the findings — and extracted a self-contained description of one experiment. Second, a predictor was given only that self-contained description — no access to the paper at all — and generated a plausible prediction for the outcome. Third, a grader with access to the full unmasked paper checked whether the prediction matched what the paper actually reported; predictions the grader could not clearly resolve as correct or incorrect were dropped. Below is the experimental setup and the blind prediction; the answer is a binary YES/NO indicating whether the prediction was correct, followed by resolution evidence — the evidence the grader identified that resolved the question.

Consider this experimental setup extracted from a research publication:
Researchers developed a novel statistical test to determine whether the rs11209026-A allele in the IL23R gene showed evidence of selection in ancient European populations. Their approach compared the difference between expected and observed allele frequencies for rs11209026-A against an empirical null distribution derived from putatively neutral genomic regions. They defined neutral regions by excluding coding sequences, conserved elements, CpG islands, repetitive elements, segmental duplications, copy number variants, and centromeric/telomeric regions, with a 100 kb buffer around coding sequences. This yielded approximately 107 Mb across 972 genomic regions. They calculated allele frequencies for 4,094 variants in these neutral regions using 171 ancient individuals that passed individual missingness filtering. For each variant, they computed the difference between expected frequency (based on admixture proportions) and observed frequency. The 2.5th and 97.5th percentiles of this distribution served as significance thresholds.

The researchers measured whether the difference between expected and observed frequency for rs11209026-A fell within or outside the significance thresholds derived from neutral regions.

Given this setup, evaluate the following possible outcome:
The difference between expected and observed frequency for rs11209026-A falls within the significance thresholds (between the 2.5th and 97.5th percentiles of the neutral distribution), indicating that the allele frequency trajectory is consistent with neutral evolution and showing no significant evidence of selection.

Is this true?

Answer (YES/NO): YES